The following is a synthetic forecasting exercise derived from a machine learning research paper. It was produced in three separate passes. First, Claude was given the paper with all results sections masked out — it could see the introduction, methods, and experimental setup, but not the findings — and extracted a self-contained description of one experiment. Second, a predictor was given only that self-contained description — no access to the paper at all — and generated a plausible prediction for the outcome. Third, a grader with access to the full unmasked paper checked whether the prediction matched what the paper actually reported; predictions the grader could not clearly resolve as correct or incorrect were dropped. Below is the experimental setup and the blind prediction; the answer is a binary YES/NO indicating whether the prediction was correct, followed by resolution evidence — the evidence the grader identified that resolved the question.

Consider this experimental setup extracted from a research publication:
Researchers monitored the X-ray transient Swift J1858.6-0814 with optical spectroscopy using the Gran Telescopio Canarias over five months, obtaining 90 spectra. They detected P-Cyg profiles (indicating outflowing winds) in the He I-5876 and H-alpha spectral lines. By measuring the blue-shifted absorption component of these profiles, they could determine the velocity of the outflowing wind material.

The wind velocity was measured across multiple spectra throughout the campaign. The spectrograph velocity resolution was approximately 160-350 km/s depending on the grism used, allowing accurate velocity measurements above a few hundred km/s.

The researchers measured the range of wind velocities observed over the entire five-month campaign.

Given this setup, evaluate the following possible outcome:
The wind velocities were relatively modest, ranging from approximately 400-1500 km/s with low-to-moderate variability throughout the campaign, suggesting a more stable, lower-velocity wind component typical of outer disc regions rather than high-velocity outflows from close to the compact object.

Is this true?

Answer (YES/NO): NO